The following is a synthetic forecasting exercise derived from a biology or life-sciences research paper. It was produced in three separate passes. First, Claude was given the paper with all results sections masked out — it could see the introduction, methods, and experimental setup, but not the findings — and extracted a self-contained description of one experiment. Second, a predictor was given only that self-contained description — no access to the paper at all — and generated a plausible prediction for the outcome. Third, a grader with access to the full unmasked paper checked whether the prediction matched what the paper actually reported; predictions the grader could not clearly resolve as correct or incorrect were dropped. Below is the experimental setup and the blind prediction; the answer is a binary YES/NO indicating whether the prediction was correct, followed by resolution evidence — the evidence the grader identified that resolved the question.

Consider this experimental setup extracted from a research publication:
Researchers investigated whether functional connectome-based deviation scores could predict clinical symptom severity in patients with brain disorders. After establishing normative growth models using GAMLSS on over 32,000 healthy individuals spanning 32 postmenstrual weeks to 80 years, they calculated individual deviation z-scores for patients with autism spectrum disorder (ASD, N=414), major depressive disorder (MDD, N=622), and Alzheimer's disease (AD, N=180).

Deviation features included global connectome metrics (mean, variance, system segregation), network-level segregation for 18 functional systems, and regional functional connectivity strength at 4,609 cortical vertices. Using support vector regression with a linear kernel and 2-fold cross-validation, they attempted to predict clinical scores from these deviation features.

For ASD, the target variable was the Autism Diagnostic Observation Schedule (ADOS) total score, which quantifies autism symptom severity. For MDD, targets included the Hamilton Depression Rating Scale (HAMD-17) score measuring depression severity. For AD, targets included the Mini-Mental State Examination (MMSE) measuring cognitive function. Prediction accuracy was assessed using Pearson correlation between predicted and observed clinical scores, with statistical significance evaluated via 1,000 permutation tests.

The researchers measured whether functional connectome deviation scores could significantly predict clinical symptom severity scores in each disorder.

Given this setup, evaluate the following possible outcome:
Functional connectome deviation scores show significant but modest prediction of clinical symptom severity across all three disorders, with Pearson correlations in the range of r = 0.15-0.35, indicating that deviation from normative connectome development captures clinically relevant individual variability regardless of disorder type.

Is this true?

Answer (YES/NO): NO